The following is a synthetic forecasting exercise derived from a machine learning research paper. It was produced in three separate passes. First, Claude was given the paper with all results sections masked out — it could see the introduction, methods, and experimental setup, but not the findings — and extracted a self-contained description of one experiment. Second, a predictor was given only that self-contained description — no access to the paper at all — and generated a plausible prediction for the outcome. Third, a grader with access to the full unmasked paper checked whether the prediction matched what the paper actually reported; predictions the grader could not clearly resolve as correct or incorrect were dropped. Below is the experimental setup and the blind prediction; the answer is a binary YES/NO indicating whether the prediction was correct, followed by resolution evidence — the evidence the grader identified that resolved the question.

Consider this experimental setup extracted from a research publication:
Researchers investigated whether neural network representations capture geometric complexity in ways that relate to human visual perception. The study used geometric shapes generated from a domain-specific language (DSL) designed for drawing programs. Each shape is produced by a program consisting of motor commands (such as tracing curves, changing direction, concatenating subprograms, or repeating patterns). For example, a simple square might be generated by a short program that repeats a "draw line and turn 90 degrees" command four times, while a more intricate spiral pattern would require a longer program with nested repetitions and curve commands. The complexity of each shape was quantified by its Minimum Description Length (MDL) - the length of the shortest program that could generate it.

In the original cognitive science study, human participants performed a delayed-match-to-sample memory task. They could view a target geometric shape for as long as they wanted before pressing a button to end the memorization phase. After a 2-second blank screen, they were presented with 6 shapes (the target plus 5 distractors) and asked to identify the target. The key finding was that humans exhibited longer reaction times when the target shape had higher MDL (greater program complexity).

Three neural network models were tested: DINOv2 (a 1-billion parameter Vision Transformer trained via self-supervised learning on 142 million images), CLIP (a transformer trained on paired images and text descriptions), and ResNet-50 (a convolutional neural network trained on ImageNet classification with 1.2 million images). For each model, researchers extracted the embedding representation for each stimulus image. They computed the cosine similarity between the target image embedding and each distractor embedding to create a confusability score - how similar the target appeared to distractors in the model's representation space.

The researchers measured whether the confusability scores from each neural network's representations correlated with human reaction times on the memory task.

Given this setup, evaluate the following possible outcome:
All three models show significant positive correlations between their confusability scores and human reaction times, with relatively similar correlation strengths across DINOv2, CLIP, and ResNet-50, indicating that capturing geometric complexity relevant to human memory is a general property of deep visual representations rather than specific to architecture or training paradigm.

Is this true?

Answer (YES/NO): YES